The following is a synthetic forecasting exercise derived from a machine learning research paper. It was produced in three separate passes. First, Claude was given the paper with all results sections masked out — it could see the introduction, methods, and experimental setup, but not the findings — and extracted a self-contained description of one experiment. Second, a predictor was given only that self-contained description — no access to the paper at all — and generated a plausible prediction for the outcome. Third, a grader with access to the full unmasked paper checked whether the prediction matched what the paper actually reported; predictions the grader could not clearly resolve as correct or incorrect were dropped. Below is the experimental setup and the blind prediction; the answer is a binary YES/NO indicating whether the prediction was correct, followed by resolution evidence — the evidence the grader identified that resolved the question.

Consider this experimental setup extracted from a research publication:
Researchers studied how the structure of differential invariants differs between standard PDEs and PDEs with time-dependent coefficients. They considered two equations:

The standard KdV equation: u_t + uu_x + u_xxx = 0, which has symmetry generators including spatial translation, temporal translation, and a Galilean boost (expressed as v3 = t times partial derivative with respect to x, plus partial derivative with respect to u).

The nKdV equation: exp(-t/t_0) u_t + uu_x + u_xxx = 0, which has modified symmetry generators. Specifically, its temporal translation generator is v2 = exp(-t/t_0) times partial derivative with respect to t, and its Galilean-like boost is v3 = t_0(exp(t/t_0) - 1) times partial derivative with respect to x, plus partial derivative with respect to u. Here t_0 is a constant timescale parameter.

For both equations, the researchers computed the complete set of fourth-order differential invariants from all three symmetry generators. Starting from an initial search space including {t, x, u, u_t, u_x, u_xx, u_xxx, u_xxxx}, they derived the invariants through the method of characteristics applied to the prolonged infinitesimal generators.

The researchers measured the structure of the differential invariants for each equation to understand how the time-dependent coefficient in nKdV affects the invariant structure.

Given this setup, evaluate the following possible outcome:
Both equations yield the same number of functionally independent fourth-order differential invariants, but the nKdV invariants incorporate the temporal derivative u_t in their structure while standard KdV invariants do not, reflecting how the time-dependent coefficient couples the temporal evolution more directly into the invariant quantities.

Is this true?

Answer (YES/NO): NO